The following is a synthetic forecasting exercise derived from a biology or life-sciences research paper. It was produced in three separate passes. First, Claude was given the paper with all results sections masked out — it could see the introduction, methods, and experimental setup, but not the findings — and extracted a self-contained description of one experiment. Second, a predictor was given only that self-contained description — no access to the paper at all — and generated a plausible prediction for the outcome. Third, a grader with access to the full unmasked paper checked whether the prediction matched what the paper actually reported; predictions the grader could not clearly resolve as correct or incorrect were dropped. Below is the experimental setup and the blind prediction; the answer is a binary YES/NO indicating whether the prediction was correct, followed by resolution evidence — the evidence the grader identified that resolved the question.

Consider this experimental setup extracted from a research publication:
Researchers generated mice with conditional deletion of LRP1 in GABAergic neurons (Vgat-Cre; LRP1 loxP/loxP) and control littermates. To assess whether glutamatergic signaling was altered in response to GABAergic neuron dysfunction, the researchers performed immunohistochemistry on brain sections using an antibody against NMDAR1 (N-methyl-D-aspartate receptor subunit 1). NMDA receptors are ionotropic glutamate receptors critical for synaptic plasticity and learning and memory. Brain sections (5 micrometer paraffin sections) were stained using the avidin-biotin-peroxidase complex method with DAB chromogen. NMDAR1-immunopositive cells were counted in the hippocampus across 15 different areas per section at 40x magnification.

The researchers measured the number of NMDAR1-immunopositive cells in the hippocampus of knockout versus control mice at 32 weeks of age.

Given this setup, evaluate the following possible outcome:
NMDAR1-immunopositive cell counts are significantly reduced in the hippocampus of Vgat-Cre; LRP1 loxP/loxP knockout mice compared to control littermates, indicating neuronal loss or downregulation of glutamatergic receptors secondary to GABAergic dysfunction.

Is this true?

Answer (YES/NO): NO